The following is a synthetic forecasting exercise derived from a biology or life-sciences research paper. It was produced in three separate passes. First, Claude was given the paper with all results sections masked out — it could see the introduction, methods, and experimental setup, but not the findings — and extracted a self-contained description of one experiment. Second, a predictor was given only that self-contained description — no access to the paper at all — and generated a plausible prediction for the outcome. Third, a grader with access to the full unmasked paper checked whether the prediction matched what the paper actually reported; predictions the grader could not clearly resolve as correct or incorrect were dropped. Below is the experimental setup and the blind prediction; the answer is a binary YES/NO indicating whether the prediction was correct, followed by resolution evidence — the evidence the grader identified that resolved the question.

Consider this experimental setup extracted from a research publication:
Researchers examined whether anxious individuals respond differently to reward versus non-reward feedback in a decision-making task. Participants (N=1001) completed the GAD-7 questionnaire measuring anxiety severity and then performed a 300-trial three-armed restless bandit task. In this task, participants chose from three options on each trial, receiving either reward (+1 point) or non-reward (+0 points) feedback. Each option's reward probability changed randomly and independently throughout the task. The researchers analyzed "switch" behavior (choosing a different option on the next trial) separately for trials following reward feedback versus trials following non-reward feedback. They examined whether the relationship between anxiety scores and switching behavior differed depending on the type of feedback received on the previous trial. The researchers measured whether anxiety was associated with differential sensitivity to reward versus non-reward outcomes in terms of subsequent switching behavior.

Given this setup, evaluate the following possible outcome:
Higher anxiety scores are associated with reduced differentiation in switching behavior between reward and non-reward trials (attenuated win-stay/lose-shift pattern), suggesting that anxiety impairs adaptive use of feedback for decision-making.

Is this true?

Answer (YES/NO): NO